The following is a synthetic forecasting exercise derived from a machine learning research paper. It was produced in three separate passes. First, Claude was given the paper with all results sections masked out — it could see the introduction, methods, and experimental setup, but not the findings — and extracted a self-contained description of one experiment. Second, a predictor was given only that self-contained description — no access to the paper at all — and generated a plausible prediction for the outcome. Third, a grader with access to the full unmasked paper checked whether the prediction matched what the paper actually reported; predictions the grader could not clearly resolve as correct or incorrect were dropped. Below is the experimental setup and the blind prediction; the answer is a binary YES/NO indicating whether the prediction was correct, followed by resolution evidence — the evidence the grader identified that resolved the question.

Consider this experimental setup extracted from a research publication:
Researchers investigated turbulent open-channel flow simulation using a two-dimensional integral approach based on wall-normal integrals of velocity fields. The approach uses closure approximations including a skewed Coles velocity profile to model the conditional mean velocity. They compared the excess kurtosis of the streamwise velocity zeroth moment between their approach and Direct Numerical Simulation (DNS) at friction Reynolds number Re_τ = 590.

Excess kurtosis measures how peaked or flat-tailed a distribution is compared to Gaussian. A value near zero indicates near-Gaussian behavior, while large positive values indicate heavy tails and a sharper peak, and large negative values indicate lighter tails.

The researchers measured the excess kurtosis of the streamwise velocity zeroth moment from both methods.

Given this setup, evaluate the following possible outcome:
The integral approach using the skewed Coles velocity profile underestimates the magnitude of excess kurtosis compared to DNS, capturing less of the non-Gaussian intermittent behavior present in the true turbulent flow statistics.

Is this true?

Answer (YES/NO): NO